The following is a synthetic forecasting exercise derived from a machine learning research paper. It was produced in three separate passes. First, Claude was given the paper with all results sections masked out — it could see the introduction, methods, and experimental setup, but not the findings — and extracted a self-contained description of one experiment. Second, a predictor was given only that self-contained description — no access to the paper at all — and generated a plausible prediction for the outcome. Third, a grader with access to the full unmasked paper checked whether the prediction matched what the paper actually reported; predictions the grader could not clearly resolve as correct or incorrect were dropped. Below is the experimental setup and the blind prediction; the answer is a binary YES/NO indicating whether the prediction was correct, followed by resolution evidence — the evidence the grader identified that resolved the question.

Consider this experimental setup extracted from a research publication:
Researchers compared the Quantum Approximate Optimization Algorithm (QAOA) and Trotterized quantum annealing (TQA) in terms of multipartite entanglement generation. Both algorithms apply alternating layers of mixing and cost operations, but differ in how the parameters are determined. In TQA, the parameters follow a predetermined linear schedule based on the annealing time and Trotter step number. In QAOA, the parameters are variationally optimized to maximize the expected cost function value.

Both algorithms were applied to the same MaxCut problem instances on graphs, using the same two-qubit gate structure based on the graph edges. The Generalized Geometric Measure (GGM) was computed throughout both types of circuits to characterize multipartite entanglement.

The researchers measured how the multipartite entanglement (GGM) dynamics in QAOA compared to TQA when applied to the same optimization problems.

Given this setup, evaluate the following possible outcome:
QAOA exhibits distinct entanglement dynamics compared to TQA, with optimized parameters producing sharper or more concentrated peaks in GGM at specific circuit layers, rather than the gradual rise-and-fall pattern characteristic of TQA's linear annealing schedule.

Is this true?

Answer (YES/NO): NO